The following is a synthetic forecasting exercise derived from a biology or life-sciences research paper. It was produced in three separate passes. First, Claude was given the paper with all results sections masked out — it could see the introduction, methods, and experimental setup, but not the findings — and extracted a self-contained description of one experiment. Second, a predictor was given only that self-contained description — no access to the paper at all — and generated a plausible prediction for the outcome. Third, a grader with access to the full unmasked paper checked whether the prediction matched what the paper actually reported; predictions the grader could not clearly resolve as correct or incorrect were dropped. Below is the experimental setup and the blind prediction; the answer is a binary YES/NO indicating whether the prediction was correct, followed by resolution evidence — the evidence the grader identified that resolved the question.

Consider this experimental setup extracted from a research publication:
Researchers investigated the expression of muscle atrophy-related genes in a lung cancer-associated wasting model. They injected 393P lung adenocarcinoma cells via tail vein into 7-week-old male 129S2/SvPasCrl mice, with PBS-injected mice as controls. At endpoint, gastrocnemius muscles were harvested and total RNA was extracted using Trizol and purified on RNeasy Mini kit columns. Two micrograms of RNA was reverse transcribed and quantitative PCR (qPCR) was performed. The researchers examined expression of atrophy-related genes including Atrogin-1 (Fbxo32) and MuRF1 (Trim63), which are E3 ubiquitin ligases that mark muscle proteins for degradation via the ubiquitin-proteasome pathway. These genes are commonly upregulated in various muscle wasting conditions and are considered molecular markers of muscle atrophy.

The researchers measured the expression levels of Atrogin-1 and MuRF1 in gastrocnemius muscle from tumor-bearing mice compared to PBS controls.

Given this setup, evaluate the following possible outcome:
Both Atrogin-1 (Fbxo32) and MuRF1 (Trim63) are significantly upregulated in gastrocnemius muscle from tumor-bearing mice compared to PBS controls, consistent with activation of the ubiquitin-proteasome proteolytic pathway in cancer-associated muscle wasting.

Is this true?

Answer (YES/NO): NO